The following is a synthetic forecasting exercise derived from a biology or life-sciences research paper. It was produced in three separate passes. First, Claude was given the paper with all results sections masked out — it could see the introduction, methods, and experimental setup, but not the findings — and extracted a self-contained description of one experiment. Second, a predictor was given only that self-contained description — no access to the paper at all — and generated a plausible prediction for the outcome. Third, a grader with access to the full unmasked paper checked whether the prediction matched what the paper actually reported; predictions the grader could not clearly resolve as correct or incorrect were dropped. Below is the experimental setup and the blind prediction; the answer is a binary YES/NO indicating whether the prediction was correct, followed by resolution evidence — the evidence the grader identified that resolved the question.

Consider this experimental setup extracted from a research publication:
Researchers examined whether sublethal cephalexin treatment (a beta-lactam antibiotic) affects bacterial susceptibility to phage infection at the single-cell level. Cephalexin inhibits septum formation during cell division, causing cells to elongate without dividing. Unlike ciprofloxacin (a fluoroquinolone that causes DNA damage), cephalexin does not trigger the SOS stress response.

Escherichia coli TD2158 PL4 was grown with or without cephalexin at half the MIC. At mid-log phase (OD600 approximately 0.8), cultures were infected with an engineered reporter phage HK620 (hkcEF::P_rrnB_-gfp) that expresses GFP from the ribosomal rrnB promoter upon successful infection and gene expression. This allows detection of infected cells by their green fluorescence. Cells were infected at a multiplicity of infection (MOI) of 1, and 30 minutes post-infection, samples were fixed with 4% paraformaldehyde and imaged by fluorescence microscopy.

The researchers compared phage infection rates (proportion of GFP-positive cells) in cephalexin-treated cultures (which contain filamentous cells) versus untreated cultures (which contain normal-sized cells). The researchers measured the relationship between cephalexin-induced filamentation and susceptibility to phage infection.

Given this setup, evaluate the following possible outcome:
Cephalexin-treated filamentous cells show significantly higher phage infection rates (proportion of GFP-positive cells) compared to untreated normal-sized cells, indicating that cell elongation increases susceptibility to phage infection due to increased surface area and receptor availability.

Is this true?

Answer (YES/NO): YES